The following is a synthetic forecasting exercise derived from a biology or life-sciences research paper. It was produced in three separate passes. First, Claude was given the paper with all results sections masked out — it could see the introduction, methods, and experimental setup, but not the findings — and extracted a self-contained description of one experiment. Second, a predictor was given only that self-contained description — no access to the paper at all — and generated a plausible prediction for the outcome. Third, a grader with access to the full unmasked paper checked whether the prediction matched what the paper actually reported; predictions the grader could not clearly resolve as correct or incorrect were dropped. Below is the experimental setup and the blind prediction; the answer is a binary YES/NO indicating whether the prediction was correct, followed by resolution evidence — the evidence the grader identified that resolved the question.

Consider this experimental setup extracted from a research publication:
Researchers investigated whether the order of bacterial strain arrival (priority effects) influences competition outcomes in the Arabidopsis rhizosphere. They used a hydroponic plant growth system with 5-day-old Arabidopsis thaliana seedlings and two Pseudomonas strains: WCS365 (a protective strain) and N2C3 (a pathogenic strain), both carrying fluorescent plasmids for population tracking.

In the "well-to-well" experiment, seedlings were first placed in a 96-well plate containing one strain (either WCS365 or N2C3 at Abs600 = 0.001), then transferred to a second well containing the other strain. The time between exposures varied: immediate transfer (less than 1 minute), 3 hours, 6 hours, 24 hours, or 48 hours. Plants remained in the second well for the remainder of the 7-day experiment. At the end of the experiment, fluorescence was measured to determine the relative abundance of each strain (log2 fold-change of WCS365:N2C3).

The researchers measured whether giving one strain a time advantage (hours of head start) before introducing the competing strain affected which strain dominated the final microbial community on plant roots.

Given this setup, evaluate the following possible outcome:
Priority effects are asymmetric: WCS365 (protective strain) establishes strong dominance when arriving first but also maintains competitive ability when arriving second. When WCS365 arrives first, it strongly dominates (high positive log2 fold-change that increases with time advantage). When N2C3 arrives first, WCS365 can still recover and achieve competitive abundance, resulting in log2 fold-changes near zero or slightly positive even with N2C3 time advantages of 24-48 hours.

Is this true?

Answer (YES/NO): NO